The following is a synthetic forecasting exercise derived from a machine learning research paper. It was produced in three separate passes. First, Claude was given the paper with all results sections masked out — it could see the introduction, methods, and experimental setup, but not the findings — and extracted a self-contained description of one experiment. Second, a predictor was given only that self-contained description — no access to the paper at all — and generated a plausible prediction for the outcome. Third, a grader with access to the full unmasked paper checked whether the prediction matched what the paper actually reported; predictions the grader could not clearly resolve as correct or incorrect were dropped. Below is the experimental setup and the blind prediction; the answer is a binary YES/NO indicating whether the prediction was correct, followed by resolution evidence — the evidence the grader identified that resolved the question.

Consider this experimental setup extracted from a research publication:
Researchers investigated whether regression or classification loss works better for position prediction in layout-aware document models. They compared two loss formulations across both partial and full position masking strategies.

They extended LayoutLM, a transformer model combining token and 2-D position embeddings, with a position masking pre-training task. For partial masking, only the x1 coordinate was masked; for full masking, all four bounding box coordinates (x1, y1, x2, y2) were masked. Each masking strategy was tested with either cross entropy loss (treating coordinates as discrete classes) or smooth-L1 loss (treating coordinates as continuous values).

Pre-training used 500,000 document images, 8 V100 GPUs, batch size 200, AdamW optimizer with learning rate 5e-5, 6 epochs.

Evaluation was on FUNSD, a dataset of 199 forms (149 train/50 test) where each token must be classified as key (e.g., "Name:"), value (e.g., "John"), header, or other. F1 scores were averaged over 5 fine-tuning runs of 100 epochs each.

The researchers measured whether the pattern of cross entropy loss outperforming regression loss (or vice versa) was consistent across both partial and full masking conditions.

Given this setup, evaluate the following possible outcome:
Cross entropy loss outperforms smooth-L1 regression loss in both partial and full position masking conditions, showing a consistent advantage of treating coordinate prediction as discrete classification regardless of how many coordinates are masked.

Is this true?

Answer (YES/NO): YES